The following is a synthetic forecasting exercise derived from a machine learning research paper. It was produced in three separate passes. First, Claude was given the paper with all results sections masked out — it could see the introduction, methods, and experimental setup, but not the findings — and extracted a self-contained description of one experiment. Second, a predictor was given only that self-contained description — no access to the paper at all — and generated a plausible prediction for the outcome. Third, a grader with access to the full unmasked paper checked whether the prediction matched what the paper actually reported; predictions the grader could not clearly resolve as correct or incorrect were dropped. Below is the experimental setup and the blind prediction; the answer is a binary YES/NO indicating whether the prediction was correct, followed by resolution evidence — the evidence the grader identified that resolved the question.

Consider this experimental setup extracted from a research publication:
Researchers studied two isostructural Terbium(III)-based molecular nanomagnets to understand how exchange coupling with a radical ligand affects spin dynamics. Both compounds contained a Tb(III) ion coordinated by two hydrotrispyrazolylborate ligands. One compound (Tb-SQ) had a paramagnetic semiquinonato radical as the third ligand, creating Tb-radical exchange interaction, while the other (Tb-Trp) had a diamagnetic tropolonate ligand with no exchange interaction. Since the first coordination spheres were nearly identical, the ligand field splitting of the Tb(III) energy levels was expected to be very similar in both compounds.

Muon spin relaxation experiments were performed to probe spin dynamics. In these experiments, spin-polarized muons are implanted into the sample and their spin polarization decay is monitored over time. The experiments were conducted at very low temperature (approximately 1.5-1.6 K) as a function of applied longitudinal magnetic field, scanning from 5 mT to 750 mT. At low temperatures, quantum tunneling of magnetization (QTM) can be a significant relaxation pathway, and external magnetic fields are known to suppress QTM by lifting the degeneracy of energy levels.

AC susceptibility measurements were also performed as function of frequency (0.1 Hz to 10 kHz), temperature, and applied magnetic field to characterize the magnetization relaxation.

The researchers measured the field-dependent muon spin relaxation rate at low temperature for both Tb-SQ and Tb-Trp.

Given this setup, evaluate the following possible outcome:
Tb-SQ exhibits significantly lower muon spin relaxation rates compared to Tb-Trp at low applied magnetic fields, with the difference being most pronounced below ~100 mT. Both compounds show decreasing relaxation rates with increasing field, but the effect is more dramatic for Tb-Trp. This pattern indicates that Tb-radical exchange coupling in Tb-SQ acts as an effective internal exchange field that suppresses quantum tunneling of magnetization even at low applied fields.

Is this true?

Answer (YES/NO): NO